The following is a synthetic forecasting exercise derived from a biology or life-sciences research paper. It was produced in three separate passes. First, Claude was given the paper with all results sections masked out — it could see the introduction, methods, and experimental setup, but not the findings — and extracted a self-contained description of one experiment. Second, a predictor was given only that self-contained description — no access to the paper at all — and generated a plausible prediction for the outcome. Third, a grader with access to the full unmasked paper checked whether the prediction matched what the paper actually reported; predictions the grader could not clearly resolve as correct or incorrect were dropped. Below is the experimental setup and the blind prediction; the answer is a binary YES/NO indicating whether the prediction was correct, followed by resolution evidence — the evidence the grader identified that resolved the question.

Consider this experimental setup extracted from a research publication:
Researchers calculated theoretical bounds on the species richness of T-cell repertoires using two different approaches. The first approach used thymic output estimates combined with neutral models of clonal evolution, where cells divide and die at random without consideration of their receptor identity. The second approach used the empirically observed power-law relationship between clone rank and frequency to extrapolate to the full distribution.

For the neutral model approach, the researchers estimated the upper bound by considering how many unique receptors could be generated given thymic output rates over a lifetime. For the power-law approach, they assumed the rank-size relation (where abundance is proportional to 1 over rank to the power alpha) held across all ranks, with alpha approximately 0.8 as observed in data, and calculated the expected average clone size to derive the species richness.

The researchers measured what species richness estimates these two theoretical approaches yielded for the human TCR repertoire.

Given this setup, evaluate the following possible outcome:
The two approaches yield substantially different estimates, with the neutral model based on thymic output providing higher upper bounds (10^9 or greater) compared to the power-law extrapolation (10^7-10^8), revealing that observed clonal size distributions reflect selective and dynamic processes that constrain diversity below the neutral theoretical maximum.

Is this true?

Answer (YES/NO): NO